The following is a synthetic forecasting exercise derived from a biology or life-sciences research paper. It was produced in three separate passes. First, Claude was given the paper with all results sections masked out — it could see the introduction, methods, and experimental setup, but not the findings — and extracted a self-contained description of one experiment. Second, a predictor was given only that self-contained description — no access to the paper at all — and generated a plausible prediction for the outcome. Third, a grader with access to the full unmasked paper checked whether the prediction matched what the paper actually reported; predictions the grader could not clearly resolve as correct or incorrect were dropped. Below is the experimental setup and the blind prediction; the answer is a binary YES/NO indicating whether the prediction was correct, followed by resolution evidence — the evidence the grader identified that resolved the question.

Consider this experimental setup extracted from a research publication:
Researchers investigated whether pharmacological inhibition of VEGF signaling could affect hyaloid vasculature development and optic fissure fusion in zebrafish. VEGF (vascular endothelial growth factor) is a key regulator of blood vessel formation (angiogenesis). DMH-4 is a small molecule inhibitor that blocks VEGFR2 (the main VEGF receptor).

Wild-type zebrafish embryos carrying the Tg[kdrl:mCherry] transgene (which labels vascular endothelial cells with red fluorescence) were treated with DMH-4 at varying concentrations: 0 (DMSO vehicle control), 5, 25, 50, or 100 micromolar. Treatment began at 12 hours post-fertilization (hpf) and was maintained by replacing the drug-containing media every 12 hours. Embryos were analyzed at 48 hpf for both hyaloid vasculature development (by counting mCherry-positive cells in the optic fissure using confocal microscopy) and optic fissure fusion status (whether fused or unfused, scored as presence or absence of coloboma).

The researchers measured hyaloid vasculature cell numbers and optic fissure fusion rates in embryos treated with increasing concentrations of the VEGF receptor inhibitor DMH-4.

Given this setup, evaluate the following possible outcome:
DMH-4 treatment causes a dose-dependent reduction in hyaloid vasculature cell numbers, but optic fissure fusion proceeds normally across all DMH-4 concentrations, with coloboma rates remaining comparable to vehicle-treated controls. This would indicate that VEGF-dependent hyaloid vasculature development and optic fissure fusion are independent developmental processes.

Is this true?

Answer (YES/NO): NO